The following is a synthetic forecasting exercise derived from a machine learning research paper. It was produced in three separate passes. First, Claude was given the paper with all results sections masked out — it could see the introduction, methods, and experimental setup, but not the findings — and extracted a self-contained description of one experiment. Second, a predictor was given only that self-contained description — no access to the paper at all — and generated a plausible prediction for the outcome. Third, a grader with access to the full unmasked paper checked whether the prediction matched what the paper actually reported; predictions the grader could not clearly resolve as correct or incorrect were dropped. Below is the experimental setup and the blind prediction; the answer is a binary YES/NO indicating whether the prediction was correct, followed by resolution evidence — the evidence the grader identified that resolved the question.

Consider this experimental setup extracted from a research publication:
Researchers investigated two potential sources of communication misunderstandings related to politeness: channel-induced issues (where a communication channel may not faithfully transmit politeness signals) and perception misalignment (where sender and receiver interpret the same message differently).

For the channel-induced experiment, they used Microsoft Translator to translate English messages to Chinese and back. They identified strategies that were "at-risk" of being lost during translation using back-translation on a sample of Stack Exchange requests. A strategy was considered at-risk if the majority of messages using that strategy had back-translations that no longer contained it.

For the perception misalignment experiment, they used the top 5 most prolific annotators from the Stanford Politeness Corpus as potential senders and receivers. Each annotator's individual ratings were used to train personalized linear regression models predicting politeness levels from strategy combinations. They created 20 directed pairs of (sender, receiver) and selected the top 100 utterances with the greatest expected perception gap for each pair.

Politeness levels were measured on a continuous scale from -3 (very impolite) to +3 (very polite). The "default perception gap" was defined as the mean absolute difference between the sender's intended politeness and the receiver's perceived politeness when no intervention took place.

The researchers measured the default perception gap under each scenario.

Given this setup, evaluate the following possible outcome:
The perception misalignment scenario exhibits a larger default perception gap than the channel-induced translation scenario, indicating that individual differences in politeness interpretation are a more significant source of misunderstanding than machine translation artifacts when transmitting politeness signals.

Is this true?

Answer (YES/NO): YES